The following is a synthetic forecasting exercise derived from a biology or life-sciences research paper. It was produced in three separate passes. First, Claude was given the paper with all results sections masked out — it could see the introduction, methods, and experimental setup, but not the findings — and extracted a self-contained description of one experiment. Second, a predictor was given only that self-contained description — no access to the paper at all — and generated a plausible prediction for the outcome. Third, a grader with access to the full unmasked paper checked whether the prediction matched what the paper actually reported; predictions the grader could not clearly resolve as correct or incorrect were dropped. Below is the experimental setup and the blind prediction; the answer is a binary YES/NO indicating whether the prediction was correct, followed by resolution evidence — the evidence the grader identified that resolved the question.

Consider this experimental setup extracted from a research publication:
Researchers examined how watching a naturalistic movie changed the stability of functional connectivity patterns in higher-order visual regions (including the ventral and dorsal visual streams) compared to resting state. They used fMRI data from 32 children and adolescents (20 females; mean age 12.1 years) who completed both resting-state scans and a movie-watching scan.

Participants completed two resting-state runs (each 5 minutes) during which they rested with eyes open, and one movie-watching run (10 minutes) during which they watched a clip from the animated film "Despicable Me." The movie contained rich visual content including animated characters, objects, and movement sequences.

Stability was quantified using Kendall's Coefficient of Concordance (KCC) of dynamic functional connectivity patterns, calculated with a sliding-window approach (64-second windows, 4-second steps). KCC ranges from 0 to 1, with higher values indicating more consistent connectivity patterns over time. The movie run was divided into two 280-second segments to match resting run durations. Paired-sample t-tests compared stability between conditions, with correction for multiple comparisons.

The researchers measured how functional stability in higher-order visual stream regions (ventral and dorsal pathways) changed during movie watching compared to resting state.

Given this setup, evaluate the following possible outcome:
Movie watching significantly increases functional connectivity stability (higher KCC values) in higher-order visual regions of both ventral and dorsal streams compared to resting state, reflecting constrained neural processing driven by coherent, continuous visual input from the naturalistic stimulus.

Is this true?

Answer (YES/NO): YES